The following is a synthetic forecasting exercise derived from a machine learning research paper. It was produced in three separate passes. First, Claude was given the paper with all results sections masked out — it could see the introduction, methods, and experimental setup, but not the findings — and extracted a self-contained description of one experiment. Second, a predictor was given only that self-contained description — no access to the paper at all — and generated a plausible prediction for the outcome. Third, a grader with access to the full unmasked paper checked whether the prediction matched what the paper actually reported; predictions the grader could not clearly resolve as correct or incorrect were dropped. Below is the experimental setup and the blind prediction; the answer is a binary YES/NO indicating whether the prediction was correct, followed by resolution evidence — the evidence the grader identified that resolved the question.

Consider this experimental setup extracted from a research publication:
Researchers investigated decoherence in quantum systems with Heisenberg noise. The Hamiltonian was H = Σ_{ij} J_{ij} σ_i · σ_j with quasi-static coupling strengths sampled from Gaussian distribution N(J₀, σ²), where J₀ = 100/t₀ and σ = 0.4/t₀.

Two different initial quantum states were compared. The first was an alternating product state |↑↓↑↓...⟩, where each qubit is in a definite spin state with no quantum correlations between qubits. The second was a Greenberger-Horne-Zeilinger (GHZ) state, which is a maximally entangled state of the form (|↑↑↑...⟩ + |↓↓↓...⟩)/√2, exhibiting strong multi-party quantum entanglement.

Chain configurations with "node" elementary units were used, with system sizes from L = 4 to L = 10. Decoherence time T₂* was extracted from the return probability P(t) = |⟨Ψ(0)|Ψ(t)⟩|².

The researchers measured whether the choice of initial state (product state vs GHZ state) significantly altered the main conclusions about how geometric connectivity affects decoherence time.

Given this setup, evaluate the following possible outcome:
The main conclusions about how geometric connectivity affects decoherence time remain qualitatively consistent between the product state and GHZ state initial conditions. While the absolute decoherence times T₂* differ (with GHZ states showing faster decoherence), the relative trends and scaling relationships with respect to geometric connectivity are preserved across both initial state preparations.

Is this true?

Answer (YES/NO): YES